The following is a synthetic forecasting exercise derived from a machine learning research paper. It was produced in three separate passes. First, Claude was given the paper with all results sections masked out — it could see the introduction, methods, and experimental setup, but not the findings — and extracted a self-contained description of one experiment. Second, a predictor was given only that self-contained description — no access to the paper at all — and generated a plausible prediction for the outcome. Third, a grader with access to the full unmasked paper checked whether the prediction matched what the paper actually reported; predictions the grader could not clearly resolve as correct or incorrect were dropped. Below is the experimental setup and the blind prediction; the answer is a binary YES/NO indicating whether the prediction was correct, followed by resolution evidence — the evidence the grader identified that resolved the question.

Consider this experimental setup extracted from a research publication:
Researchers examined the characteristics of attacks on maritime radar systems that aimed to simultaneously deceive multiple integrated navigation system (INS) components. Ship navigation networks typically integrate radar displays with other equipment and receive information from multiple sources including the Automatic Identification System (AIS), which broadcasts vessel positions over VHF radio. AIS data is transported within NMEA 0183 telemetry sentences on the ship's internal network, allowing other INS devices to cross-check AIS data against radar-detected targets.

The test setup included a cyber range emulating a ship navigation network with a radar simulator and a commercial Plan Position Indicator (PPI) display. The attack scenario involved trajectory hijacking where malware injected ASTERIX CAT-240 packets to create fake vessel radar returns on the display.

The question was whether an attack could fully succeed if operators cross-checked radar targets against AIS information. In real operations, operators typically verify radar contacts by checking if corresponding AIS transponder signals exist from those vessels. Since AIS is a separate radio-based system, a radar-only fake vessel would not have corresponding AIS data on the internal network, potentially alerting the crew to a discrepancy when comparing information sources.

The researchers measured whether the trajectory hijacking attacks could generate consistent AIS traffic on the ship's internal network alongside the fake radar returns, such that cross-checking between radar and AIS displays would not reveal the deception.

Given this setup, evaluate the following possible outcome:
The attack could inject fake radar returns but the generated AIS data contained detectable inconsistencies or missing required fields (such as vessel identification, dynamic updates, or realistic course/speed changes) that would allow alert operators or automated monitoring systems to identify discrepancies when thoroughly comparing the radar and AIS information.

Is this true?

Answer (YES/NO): NO